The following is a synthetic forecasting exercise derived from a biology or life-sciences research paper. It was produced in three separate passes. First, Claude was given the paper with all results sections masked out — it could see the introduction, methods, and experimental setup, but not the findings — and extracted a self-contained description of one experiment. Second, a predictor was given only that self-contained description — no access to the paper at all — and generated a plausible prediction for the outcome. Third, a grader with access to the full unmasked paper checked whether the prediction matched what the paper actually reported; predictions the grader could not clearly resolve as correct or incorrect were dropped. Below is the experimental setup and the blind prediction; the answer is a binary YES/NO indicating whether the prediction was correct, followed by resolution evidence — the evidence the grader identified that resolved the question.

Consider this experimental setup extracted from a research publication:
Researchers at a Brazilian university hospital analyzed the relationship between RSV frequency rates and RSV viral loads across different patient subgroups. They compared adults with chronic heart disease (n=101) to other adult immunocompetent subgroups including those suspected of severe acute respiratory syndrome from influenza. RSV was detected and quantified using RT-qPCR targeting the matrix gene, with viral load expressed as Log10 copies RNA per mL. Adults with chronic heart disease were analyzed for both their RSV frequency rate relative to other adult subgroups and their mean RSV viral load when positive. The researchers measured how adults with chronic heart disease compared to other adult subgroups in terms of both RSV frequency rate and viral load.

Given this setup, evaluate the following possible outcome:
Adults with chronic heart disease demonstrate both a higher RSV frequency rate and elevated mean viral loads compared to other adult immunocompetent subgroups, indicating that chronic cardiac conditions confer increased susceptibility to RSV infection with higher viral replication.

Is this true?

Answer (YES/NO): NO